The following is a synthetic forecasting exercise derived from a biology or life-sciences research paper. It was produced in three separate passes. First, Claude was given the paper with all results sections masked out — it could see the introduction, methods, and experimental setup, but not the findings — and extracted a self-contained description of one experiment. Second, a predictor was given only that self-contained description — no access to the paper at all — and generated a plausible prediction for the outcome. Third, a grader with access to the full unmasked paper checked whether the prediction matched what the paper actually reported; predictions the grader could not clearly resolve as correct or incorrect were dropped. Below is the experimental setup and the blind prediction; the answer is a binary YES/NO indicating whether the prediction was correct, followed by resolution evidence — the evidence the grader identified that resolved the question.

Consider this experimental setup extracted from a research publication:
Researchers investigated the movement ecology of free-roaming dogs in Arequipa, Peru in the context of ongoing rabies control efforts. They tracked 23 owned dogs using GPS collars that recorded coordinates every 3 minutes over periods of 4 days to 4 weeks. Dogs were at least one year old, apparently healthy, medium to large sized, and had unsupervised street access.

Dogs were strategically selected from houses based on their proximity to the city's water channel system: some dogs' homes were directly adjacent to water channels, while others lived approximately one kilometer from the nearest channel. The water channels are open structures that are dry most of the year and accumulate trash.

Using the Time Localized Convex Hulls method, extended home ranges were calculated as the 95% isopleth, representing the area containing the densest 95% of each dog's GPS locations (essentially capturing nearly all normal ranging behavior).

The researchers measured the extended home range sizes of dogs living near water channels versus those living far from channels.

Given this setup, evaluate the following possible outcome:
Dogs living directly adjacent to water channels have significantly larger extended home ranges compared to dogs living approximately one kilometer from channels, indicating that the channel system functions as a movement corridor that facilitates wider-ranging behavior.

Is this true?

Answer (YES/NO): NO